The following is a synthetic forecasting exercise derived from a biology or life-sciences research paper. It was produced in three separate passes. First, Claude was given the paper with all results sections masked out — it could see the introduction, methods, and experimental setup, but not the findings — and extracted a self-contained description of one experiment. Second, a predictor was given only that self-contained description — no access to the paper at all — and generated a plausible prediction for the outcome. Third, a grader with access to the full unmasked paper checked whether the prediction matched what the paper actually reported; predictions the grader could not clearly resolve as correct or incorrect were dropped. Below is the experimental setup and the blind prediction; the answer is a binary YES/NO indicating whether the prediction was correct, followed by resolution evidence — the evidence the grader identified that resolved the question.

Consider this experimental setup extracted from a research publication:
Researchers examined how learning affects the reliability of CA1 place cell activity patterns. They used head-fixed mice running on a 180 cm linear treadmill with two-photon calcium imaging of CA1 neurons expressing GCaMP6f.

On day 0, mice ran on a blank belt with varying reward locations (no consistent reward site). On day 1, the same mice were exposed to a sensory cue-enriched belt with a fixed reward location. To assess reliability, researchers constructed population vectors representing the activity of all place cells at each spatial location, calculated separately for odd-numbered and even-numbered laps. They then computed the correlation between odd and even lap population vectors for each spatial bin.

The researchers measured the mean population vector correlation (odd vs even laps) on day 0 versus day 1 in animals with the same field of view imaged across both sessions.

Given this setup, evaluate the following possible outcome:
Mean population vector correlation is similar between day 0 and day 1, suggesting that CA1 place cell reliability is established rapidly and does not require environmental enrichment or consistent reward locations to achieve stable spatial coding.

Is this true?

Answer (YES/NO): NO